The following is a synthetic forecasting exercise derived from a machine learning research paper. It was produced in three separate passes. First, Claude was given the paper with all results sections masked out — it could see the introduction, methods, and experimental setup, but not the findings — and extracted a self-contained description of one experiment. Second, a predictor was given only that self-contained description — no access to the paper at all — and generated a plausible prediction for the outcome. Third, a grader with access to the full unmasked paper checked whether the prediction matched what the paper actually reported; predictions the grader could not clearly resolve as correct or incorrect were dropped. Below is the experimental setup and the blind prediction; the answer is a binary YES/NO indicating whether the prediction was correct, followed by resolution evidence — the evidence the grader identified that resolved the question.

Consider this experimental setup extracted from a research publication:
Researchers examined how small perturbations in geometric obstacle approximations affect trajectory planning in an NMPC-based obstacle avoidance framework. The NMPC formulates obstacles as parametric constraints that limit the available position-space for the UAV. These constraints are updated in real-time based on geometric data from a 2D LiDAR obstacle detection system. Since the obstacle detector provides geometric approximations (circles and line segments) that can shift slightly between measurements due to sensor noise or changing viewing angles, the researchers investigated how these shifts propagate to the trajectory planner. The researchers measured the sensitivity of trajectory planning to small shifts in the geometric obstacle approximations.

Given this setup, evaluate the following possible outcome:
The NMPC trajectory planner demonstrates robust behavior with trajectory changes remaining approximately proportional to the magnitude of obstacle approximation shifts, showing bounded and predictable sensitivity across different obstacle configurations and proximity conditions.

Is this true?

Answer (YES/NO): NO